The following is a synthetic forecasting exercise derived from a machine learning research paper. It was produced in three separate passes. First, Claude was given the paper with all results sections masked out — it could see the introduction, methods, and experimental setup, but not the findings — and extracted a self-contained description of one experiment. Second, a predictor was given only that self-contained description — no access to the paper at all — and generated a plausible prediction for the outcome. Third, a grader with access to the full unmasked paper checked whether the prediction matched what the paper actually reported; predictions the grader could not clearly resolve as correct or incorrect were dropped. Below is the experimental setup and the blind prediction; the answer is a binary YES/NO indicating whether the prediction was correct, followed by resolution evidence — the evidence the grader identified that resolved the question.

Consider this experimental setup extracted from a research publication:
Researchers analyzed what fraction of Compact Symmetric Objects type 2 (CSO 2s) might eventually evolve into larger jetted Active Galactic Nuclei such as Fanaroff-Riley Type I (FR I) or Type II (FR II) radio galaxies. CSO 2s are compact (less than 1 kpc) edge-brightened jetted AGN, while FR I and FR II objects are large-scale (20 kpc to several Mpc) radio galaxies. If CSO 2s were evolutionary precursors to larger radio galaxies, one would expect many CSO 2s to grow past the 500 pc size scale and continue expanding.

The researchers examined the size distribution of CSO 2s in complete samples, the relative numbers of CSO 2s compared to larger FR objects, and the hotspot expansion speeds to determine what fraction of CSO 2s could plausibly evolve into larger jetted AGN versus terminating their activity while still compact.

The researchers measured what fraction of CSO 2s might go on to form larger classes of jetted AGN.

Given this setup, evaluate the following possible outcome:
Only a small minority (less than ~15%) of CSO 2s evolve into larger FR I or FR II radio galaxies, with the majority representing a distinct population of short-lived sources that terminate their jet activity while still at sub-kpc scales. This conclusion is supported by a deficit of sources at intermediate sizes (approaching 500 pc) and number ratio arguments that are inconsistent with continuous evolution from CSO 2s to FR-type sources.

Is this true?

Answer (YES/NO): NO